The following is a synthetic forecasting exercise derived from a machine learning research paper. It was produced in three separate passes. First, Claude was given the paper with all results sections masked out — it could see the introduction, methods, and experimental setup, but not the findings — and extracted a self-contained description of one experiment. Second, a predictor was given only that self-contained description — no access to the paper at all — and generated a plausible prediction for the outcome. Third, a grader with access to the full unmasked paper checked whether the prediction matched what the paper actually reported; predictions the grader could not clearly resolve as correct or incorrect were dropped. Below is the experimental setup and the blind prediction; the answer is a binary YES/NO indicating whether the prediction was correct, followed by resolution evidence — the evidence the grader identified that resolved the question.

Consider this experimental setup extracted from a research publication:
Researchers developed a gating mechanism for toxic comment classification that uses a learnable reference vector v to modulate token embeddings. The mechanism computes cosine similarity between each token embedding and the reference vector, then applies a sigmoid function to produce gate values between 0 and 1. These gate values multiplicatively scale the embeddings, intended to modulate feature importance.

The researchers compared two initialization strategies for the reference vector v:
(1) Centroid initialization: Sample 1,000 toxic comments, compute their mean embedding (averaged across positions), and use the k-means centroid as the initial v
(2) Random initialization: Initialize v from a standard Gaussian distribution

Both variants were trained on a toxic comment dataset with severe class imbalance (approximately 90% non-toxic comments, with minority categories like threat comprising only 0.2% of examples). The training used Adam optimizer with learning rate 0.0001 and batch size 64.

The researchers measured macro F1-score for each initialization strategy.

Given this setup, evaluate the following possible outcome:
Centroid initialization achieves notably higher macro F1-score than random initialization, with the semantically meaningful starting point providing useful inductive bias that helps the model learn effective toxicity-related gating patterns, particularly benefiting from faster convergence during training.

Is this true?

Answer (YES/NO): NO